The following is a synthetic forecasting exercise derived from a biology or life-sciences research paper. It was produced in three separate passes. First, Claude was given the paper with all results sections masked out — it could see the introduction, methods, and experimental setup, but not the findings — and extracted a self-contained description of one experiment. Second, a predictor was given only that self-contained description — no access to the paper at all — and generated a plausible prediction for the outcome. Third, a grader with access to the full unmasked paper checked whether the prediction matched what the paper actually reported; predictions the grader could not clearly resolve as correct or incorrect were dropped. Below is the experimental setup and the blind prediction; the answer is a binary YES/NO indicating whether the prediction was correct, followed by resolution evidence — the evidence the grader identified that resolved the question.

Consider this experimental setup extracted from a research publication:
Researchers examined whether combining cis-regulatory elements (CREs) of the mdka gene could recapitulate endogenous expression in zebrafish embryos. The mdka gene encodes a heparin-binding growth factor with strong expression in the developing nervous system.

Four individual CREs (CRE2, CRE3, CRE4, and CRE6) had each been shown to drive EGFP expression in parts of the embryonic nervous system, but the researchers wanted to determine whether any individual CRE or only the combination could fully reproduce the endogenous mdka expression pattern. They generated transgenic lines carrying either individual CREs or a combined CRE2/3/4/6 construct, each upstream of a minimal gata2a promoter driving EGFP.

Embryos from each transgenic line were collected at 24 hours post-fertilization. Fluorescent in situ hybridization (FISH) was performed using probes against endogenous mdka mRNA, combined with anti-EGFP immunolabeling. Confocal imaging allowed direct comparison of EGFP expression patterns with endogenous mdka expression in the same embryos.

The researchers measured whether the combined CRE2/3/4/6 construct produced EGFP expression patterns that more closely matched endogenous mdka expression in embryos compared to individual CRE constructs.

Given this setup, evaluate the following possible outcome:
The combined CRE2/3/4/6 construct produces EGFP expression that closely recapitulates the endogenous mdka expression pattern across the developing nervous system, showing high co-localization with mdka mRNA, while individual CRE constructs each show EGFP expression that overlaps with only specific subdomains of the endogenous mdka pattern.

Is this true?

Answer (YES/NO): YES